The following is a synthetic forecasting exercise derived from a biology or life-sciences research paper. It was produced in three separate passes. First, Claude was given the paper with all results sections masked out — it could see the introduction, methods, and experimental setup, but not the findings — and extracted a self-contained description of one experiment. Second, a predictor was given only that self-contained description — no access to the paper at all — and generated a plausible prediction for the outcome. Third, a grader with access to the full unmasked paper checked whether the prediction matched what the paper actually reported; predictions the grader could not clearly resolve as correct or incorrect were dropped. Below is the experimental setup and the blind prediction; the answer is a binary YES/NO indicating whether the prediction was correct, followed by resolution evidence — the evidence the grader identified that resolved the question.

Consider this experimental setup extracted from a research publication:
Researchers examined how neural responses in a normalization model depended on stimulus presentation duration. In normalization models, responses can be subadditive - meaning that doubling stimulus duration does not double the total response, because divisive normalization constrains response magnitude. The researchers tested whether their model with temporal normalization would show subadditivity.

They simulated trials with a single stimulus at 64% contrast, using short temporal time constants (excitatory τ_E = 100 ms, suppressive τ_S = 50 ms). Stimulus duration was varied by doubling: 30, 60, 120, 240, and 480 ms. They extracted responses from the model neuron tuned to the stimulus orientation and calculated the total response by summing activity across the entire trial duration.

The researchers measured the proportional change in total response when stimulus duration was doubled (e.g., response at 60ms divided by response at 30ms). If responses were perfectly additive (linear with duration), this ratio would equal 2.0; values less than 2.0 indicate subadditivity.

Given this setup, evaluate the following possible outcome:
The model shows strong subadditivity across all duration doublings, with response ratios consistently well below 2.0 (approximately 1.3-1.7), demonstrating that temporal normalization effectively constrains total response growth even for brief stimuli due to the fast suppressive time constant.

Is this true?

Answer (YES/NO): YES